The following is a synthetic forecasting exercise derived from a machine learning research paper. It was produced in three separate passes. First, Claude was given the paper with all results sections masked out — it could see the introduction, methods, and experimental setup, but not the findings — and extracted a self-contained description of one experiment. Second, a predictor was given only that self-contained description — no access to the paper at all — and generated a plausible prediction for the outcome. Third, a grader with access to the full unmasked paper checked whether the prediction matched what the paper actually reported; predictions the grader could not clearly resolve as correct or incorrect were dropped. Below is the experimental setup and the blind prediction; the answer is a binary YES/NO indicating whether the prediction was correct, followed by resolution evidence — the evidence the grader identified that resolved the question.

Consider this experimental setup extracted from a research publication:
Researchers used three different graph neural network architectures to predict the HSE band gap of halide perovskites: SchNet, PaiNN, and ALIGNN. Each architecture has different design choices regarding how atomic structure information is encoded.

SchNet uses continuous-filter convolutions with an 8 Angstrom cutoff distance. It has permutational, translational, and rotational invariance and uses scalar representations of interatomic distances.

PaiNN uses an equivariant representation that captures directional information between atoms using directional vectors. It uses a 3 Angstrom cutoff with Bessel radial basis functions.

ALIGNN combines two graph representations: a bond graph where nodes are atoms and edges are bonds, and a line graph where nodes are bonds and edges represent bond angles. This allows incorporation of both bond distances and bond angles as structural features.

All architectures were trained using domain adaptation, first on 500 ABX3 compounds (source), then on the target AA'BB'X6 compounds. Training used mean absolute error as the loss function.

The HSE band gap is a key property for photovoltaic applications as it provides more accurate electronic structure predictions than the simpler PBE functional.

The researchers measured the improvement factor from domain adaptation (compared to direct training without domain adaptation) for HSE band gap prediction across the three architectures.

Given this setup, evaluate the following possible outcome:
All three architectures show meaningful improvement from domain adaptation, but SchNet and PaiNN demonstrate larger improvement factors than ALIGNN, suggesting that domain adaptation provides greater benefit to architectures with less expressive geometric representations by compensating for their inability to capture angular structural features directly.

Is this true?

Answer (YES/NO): NO